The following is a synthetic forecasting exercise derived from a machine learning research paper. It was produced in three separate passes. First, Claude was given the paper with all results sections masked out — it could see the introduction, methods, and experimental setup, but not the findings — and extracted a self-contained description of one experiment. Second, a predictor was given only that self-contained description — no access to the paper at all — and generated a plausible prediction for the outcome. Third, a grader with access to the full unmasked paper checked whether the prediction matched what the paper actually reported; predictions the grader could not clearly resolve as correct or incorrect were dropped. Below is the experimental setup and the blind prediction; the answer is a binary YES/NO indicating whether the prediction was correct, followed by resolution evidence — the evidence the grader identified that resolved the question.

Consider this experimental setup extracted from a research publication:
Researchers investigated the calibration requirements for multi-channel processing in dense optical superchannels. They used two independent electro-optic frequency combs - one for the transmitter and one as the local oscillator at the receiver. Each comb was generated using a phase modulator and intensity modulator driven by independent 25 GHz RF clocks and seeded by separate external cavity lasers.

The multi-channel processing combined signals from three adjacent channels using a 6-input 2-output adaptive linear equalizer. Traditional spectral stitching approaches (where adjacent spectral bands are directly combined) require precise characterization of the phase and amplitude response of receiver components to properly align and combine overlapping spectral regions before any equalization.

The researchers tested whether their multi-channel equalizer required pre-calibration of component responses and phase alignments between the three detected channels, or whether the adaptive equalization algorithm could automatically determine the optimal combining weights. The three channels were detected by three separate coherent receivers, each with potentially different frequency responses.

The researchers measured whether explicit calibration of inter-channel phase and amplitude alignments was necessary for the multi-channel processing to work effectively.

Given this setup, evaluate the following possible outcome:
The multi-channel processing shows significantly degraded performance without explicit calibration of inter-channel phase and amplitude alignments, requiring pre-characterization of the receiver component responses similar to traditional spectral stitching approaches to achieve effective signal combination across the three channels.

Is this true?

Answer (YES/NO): NO